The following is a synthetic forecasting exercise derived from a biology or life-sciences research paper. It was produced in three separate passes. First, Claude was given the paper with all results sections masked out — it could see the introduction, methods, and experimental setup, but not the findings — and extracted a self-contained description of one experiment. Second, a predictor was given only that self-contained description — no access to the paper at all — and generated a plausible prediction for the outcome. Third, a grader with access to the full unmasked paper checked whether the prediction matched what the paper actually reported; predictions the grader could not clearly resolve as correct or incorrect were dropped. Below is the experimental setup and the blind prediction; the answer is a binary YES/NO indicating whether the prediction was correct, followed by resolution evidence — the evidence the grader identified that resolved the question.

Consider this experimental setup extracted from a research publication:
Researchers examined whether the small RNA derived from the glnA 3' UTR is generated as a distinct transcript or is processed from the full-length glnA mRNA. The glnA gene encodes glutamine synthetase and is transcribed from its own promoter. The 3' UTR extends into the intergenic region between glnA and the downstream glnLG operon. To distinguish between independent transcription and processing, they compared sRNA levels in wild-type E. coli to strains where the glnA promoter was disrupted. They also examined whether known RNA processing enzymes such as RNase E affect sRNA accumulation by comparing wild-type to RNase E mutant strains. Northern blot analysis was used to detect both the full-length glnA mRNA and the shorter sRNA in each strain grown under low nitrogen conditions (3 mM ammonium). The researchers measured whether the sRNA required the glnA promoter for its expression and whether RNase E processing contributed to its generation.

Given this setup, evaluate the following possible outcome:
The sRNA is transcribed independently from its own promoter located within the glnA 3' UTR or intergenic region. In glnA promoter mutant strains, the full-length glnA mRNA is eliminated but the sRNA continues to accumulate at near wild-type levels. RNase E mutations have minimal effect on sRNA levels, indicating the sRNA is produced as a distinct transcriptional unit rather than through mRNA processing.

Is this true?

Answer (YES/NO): NO